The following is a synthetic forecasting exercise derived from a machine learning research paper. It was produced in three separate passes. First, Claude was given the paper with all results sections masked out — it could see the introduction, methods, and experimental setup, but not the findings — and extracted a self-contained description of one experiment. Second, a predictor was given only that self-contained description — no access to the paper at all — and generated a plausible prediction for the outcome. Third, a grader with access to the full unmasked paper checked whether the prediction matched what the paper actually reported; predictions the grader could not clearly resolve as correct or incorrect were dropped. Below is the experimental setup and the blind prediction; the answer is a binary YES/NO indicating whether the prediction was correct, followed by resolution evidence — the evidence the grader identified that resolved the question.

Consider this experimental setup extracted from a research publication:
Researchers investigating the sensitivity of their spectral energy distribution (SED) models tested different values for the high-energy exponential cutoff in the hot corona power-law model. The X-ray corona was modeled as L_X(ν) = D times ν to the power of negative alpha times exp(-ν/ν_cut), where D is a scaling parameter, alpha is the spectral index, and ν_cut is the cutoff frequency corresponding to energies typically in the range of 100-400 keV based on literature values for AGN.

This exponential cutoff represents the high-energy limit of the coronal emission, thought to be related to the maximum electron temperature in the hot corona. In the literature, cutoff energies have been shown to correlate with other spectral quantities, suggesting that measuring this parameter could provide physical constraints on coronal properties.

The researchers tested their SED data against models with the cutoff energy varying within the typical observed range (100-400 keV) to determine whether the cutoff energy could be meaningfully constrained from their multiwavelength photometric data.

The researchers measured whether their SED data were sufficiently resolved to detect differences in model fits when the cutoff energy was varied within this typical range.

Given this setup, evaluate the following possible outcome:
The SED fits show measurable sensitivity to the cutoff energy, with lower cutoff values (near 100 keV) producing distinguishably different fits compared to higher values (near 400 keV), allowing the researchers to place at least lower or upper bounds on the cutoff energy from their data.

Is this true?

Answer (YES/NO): NO